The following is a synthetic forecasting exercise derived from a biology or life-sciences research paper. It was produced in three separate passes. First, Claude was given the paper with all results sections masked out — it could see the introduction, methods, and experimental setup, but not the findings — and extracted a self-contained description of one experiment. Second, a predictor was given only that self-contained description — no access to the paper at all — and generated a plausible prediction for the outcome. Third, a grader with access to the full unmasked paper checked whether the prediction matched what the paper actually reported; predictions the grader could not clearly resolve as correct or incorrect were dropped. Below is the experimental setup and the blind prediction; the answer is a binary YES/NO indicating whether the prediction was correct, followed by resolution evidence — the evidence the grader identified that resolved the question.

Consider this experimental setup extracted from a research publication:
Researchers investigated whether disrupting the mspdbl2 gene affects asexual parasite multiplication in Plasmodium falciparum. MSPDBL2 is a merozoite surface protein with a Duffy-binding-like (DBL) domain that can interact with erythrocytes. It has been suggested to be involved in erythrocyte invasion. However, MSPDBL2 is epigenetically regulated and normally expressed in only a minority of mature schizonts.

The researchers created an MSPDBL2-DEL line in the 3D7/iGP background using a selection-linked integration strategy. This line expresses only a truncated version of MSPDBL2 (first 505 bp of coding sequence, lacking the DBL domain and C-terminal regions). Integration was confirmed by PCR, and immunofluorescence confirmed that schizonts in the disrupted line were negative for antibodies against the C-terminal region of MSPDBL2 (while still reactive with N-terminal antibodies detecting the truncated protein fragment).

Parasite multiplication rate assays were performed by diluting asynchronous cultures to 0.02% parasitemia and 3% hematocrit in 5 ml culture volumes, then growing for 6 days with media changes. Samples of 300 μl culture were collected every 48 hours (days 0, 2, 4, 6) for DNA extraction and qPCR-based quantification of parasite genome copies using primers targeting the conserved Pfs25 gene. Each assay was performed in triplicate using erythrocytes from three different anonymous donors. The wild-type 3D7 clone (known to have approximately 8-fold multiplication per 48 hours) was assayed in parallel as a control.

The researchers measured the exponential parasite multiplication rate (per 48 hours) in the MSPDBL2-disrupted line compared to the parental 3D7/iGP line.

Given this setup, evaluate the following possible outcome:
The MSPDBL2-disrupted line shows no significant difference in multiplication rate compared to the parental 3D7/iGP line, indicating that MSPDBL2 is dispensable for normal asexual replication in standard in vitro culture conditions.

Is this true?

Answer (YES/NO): YES